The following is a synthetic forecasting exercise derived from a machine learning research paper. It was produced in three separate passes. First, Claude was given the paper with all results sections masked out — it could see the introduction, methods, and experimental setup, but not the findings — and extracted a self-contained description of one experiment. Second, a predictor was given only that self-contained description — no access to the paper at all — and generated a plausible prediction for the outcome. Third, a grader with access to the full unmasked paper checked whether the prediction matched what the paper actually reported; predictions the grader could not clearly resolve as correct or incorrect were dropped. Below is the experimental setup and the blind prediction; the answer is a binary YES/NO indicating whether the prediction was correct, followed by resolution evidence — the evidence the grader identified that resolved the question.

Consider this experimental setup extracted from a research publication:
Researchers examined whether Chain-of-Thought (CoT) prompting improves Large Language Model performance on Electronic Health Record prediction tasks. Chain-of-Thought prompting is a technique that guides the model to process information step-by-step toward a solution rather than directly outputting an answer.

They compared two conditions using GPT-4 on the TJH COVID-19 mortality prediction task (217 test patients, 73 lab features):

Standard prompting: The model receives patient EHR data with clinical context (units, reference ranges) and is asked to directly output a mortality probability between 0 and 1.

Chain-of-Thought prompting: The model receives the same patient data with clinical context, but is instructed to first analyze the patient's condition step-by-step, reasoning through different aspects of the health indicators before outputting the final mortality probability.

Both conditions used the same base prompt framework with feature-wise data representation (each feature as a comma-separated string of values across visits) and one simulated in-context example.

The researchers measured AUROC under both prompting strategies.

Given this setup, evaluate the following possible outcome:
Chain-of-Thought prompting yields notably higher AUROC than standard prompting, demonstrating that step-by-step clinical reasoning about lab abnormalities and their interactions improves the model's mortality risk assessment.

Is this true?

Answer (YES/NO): NO